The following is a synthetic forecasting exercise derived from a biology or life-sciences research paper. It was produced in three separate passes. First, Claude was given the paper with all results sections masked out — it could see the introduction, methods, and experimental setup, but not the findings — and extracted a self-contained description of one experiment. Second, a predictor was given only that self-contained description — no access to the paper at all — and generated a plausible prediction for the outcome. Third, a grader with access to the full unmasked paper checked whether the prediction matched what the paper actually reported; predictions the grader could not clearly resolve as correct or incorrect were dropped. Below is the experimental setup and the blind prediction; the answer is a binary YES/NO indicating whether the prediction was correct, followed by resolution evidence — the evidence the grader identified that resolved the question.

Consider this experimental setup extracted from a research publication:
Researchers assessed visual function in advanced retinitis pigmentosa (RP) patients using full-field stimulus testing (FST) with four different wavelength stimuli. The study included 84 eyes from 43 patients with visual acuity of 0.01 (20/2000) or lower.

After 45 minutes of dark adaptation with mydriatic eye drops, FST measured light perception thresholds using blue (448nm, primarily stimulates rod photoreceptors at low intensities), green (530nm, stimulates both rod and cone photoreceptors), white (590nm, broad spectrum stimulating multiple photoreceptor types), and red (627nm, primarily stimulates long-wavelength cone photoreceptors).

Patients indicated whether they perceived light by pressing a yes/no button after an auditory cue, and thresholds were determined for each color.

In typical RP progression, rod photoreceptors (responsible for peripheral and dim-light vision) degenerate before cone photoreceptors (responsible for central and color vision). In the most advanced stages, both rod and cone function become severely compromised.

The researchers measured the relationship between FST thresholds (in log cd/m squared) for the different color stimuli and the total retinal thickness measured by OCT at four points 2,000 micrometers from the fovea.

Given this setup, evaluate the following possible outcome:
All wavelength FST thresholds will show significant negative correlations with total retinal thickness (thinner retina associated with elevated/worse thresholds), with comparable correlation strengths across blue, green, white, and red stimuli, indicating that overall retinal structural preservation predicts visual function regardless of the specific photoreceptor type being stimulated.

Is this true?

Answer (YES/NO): NO